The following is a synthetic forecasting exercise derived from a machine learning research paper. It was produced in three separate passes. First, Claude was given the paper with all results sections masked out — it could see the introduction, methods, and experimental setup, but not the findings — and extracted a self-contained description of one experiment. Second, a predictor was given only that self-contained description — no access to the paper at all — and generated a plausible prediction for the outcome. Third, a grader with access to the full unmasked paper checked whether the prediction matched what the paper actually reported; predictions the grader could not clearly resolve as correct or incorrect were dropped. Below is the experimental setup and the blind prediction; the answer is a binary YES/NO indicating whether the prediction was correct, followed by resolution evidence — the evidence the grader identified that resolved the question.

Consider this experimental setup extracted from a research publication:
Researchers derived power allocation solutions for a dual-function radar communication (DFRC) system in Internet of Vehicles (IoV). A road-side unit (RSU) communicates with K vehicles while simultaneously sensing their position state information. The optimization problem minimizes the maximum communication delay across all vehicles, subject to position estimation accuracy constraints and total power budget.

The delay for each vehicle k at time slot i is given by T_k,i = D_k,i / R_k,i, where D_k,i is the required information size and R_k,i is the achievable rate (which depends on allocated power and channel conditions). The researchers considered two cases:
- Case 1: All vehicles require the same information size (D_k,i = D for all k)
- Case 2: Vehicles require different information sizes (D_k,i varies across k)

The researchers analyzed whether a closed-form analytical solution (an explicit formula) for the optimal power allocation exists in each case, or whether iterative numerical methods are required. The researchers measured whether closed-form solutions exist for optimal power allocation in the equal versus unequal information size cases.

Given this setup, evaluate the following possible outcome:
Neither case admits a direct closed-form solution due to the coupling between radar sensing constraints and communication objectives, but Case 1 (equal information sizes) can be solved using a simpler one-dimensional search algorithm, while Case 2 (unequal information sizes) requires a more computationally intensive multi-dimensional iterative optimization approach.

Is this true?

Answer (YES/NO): NO